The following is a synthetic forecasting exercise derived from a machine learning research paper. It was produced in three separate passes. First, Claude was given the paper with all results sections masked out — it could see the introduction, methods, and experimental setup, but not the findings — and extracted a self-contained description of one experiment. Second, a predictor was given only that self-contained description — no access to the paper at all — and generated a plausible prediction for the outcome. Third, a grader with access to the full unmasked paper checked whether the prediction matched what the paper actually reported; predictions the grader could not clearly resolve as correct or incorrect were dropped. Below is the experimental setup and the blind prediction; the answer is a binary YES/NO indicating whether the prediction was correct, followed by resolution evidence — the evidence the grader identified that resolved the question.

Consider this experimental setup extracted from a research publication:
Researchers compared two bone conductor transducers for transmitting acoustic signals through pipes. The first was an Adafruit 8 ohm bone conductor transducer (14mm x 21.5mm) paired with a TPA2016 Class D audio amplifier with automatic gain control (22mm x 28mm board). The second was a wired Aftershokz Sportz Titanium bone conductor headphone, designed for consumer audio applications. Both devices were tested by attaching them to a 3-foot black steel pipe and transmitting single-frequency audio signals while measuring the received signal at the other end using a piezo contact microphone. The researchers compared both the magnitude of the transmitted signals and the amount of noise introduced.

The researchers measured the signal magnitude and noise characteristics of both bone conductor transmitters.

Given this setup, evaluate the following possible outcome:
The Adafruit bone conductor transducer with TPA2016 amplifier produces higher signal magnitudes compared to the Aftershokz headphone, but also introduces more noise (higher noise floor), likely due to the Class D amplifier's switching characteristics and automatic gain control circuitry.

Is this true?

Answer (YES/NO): NO